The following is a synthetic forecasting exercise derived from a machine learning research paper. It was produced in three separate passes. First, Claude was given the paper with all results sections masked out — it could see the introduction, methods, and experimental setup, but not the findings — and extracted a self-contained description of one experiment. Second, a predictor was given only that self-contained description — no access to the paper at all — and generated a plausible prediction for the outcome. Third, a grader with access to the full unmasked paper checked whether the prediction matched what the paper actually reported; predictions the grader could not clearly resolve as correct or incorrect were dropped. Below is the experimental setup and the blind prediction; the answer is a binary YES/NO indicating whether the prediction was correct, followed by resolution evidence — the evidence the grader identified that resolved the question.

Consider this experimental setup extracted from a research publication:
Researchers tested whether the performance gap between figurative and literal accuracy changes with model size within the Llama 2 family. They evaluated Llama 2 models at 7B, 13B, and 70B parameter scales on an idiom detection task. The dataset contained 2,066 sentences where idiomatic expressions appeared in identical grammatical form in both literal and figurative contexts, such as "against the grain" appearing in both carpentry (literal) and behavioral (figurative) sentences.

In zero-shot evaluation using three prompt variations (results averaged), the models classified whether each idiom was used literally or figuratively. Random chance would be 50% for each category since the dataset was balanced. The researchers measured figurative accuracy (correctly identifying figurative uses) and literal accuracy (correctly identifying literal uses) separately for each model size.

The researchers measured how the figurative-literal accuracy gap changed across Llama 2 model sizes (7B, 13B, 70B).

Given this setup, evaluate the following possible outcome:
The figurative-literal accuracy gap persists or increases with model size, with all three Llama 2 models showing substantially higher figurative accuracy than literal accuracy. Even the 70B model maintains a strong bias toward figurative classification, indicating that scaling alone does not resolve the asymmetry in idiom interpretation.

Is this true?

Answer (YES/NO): NO